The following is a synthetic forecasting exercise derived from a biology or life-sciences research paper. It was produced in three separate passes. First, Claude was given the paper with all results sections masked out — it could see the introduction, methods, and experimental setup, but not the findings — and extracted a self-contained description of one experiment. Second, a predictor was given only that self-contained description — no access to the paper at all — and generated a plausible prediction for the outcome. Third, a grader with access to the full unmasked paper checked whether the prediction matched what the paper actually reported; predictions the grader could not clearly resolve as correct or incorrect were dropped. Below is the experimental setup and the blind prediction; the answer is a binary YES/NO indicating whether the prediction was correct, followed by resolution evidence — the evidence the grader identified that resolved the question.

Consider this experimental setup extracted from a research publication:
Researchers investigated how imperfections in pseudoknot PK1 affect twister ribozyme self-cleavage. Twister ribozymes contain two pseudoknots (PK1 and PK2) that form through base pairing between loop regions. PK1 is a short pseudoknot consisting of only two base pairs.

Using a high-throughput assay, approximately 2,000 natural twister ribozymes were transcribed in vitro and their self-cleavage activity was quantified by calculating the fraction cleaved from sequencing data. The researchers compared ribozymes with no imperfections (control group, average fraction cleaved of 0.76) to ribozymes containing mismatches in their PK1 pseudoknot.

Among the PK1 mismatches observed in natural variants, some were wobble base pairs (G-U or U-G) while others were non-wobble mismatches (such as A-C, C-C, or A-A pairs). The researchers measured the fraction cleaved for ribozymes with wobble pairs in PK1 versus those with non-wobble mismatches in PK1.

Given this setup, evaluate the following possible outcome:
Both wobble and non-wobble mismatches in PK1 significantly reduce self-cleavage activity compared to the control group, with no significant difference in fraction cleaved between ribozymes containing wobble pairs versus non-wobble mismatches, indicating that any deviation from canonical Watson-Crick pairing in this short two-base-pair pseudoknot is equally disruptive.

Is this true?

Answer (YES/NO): NO